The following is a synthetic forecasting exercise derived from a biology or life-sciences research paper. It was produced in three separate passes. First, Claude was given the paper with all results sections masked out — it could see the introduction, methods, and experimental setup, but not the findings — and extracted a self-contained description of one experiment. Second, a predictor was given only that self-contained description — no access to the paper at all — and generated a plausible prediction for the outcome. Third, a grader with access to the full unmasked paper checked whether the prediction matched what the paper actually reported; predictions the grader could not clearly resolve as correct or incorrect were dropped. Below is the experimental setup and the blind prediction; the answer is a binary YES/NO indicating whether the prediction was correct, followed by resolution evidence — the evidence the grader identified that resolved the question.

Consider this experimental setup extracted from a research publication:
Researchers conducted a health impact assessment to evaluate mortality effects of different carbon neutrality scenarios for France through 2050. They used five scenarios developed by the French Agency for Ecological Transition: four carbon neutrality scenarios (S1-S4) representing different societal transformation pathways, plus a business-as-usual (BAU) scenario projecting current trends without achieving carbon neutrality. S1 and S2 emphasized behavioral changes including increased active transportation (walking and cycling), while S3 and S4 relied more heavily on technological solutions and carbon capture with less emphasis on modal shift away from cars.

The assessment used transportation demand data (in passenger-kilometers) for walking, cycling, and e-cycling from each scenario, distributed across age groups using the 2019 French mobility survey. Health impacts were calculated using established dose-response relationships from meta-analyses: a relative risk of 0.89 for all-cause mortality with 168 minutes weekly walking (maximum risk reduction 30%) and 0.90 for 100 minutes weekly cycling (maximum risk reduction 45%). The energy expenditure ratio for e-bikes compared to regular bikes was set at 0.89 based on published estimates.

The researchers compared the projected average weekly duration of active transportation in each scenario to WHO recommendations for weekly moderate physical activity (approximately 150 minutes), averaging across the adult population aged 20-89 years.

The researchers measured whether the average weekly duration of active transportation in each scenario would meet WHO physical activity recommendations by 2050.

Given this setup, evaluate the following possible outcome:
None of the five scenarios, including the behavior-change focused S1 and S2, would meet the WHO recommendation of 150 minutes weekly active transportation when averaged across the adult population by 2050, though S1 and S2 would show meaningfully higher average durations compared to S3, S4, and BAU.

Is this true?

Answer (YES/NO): NO